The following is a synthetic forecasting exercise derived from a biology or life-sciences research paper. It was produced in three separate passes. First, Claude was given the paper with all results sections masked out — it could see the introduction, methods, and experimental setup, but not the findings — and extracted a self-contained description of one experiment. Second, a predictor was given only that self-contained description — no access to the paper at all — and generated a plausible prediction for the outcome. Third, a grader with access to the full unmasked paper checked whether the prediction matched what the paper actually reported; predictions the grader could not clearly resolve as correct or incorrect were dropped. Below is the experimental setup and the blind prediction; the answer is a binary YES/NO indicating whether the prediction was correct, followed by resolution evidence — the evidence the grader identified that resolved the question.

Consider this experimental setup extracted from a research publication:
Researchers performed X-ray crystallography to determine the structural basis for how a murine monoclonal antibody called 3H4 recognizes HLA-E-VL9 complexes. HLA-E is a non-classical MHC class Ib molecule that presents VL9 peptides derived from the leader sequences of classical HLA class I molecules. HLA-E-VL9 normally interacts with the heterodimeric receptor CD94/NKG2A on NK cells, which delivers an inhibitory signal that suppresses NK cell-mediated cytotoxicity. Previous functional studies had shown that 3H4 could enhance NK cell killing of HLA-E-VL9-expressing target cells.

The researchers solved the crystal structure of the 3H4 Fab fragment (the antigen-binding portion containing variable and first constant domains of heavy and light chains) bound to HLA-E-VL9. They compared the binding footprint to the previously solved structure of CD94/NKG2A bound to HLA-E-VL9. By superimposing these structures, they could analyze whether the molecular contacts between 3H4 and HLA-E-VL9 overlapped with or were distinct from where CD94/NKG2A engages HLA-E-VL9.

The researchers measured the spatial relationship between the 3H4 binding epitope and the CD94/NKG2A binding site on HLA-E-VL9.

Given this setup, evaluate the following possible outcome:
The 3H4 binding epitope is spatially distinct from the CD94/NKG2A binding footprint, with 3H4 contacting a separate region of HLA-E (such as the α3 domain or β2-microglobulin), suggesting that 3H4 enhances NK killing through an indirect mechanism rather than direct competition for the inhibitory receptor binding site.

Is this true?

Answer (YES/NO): NO